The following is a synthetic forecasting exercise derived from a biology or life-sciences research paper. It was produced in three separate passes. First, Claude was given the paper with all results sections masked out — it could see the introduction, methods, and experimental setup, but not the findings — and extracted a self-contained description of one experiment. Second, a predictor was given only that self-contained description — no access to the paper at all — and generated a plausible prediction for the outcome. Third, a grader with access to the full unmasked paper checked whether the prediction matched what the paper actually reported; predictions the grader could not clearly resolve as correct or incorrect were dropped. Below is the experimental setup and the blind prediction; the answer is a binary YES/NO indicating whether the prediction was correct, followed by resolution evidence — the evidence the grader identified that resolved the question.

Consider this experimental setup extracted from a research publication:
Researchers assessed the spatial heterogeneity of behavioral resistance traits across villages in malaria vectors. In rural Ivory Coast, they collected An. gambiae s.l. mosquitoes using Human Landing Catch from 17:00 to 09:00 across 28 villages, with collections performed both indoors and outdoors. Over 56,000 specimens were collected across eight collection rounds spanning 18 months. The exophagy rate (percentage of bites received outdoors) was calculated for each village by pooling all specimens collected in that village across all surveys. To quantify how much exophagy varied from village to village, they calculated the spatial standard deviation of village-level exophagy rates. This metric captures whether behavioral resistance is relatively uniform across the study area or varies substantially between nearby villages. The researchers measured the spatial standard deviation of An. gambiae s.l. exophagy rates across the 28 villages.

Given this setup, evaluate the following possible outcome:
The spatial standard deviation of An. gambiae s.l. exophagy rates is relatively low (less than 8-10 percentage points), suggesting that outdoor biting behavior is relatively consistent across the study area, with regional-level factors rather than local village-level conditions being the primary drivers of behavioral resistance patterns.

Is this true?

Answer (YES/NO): YES